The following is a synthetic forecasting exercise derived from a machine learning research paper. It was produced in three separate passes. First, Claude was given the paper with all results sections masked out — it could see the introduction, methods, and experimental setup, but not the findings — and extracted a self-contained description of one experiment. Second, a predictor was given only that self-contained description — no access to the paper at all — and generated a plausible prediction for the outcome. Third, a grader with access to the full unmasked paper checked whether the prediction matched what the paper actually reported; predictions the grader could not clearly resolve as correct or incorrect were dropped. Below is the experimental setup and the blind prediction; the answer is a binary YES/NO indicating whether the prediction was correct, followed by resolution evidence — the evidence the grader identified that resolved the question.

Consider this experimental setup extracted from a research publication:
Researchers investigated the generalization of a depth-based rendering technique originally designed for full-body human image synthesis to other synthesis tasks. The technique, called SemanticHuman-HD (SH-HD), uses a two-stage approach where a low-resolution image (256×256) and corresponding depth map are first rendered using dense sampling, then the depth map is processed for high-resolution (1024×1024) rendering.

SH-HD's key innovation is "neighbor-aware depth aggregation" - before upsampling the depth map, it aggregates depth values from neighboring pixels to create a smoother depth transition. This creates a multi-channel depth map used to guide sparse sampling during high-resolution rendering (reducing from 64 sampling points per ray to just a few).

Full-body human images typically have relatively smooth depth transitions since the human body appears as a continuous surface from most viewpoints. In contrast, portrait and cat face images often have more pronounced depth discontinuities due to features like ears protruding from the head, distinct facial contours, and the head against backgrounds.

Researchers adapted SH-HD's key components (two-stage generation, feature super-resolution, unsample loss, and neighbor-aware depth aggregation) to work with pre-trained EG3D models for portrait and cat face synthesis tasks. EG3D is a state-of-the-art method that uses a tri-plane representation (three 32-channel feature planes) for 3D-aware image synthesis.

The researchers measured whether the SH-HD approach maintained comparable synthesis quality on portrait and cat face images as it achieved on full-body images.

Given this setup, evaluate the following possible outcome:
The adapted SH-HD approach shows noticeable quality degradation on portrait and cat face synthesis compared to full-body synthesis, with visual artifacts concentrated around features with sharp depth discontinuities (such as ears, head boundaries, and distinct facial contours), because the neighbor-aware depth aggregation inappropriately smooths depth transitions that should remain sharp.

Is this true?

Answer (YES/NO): YES